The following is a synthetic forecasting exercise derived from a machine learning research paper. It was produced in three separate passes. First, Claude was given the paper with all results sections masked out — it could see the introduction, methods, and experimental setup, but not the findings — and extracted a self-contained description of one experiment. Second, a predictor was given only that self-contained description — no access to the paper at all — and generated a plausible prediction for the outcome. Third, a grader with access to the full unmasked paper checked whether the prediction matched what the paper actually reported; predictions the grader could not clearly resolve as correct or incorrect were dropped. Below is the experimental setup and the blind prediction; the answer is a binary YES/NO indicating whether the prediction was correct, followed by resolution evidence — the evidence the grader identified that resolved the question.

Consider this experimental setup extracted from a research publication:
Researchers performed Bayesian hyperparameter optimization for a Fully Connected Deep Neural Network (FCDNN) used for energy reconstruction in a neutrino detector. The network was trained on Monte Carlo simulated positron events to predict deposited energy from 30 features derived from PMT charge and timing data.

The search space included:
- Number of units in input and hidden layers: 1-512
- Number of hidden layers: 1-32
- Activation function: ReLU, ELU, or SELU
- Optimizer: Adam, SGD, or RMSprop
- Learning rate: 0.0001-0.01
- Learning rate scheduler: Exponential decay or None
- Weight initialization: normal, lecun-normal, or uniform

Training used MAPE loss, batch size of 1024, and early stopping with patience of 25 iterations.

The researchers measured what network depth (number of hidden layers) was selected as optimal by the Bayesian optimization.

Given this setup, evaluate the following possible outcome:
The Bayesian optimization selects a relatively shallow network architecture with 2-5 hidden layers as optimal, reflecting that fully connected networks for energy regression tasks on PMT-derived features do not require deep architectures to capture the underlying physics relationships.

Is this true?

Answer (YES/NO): NO